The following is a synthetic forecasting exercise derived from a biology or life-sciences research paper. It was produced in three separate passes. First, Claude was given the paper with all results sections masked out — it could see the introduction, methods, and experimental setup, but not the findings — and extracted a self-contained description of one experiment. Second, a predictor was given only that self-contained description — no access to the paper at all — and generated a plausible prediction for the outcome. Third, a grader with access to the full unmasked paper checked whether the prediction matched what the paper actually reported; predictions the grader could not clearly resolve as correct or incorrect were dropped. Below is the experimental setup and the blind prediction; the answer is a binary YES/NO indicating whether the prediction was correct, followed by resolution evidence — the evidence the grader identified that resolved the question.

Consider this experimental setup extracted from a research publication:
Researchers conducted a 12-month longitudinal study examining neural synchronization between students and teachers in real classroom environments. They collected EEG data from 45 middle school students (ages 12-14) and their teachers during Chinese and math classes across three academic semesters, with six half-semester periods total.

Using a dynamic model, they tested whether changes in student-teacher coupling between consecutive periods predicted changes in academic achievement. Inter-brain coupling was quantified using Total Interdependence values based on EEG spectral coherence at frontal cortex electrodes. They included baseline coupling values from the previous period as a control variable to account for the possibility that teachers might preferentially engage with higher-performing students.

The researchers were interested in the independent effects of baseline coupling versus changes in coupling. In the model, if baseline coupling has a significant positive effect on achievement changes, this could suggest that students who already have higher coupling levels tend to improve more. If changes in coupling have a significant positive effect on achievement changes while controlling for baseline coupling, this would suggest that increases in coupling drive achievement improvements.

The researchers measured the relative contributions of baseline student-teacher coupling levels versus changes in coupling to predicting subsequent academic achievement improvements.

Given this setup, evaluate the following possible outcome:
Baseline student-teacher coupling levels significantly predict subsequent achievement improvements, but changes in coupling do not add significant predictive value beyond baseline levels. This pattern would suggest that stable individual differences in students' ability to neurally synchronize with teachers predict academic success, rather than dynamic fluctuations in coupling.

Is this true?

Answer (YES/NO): NO